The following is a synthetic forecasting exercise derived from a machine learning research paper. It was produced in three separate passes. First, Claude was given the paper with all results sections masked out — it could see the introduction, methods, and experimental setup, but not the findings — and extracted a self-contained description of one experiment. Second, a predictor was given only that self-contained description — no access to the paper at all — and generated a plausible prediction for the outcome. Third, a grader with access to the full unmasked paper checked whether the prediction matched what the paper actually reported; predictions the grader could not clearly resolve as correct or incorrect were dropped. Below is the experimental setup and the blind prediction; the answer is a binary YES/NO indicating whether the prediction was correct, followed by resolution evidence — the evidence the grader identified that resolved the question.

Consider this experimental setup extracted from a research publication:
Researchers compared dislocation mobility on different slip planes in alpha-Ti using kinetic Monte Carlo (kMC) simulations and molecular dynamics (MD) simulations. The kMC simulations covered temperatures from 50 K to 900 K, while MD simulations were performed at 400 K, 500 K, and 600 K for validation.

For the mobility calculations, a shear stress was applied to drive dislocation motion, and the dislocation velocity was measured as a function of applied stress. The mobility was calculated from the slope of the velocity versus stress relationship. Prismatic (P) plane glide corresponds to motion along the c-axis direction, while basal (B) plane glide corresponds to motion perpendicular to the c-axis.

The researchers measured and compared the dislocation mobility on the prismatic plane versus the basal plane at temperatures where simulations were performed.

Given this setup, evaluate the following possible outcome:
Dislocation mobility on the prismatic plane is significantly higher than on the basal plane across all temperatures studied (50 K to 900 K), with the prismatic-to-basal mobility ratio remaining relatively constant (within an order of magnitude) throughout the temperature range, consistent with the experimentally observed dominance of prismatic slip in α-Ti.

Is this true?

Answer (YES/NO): NO